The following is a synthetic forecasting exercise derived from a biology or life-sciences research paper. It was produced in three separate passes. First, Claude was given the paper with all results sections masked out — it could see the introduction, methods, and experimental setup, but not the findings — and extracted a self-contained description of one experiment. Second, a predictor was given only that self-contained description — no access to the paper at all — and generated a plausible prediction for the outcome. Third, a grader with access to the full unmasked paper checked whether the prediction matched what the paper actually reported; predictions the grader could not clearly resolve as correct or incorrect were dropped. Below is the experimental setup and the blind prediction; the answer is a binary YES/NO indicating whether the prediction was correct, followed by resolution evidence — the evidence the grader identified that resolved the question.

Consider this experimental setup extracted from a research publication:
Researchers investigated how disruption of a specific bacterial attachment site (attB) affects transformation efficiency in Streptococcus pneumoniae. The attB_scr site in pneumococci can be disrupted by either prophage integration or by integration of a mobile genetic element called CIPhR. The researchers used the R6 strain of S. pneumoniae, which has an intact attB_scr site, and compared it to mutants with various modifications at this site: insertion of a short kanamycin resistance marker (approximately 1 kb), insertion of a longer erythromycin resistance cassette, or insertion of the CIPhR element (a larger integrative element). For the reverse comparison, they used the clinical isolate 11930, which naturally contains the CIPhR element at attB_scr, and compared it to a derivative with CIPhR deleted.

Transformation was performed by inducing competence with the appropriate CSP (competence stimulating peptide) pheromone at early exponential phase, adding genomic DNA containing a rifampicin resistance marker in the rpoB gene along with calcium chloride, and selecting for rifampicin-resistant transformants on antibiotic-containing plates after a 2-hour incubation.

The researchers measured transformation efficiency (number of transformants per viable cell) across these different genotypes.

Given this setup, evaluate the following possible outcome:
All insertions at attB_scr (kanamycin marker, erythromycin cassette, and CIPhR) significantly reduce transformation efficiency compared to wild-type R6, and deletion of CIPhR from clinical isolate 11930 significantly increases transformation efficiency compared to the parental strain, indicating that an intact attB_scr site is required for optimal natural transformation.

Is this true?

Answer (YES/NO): NO